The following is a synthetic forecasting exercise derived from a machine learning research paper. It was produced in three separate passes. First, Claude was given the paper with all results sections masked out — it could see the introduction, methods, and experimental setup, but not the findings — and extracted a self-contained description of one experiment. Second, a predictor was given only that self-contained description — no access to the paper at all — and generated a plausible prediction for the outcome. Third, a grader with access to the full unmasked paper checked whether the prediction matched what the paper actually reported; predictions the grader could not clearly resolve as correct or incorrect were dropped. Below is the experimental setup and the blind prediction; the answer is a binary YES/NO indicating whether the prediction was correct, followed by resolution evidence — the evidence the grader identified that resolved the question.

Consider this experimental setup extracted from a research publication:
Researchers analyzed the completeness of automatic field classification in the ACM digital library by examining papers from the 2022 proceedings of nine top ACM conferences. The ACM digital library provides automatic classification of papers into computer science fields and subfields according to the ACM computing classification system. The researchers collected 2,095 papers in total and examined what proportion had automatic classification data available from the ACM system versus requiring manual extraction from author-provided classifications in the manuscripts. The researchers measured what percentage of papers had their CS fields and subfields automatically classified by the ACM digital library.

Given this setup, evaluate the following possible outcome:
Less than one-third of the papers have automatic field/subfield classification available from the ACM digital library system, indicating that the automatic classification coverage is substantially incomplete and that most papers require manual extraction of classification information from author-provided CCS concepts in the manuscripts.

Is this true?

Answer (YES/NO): NO